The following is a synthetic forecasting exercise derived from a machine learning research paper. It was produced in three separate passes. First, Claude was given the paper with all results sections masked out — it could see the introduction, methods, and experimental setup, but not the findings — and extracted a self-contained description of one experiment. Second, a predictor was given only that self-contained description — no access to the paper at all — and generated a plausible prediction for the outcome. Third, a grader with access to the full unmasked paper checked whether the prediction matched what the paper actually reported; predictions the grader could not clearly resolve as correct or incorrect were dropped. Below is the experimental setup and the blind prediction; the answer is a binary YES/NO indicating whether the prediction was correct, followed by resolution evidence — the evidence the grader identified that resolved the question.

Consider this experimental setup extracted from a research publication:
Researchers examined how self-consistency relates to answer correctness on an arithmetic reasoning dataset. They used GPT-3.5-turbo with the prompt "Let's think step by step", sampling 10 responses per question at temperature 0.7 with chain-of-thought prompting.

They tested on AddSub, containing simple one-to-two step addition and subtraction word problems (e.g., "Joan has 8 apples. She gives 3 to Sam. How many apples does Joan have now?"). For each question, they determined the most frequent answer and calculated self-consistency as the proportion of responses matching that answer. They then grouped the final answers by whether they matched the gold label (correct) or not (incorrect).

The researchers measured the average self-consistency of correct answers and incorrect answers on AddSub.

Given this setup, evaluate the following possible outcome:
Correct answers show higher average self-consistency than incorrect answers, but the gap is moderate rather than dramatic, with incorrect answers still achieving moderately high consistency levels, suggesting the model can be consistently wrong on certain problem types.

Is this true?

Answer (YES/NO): NO